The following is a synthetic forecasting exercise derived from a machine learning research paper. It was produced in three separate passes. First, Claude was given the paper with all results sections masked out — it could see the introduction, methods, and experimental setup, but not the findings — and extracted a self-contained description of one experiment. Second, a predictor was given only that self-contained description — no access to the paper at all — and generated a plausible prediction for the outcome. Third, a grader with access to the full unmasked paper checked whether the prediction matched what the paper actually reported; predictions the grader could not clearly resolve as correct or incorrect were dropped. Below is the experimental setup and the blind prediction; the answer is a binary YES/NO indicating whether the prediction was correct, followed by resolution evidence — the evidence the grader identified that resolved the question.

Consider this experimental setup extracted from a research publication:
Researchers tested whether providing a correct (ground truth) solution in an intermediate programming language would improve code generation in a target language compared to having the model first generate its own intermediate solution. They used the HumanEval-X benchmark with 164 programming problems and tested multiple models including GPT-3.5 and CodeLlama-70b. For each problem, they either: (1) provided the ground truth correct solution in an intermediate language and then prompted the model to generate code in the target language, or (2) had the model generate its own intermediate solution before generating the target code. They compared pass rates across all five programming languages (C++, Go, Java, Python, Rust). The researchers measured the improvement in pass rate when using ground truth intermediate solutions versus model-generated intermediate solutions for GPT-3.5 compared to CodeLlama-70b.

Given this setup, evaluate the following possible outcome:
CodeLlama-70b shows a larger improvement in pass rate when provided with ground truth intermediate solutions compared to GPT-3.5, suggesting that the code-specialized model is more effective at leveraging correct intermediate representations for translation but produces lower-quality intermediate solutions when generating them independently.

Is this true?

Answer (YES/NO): NO